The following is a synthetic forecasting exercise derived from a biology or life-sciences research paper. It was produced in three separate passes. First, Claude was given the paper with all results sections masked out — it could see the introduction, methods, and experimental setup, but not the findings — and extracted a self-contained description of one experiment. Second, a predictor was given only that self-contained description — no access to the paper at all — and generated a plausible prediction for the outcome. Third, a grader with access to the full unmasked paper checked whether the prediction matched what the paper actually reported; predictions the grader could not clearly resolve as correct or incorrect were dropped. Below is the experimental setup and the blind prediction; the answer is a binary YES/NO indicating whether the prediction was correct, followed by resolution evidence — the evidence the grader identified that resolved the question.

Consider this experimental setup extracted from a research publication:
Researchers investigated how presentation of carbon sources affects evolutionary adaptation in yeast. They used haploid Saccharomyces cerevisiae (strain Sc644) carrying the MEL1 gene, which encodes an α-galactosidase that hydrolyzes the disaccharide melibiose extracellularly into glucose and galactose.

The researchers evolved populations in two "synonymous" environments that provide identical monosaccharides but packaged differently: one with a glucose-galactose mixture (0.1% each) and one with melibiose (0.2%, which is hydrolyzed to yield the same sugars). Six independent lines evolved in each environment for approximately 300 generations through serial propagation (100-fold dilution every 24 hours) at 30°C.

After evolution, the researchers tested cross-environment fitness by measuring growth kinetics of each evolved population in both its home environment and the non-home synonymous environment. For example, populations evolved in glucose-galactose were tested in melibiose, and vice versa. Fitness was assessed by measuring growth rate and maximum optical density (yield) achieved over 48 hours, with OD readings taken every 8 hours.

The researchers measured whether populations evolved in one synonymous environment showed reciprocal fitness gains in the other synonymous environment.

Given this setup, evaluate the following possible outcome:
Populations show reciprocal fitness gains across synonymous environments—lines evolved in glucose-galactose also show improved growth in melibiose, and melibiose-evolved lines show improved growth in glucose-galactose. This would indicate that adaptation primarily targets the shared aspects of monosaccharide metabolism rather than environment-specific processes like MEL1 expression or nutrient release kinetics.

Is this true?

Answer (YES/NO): NO